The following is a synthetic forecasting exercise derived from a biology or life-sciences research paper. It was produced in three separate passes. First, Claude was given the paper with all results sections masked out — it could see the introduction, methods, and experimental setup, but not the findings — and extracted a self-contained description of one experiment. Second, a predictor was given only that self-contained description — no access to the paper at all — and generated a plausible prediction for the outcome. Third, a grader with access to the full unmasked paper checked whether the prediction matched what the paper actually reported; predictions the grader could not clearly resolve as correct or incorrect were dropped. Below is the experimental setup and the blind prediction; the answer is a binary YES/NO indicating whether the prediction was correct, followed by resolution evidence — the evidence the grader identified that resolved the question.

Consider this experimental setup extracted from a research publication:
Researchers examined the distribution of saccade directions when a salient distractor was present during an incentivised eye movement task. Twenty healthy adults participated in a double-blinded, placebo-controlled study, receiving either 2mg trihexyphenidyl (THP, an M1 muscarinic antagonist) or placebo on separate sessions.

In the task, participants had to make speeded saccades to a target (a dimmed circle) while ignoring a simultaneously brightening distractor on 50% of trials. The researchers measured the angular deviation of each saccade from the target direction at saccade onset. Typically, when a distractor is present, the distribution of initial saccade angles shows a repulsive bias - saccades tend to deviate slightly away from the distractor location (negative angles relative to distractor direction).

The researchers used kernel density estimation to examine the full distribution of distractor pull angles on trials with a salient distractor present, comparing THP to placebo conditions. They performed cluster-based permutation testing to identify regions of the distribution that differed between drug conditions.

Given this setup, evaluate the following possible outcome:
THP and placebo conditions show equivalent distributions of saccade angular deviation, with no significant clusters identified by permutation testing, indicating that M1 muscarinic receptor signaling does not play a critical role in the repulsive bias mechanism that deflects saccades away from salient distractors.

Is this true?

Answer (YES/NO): NO